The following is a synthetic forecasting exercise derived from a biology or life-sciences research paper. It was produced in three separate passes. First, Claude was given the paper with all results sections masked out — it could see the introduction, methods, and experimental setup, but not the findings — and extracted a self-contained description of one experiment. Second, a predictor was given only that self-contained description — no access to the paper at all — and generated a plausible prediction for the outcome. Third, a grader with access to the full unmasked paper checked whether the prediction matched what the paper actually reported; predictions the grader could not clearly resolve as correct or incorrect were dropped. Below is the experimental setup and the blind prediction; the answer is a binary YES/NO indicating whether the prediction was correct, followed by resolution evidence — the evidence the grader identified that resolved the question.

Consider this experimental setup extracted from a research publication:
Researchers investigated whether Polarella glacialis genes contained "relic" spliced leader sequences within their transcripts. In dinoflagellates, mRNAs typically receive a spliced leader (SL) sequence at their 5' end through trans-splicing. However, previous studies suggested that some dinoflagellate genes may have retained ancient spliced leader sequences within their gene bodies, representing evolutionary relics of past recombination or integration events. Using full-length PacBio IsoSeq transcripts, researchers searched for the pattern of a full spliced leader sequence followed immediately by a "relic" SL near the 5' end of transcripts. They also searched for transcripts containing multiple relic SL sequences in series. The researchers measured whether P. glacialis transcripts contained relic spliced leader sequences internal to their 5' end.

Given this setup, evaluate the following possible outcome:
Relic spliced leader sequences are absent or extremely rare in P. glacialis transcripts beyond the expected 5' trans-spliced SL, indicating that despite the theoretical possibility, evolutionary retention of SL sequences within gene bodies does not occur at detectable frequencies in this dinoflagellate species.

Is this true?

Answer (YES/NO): NO